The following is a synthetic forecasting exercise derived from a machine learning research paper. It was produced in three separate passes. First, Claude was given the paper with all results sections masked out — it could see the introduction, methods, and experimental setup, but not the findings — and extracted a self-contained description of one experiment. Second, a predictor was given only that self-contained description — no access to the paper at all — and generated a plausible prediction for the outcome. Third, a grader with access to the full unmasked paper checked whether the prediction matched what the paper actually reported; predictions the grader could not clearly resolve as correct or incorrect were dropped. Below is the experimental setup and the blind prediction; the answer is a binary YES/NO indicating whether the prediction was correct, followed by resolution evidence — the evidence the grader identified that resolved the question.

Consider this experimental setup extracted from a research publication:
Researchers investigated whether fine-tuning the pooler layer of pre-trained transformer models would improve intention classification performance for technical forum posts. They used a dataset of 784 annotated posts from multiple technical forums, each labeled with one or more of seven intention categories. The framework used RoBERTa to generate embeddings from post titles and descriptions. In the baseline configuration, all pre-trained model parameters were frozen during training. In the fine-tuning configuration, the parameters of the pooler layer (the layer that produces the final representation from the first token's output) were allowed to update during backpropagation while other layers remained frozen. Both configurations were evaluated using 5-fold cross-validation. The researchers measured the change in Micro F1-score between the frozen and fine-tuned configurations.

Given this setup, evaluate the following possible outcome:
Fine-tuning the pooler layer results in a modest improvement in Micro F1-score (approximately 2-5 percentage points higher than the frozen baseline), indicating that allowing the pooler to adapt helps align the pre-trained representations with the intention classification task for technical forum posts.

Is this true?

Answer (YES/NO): NO